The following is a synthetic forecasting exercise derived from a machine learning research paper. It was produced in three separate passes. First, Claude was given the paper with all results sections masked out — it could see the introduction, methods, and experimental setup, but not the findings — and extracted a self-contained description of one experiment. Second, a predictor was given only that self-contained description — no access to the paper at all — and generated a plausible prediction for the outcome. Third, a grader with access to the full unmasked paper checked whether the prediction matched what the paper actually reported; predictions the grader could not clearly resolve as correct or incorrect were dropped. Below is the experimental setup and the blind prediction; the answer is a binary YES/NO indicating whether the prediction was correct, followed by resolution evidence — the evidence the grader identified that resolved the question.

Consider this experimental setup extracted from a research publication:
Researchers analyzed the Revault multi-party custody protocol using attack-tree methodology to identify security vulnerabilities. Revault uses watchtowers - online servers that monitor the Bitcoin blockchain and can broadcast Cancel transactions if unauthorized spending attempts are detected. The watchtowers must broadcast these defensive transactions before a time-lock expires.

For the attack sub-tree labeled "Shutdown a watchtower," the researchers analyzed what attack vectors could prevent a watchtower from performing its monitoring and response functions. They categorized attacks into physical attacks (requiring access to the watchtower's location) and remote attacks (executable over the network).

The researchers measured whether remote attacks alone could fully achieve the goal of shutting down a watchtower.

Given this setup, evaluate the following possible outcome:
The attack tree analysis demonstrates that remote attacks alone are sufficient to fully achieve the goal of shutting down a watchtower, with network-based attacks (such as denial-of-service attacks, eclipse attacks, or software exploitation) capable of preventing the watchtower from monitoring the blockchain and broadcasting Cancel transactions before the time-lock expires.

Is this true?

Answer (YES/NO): YES